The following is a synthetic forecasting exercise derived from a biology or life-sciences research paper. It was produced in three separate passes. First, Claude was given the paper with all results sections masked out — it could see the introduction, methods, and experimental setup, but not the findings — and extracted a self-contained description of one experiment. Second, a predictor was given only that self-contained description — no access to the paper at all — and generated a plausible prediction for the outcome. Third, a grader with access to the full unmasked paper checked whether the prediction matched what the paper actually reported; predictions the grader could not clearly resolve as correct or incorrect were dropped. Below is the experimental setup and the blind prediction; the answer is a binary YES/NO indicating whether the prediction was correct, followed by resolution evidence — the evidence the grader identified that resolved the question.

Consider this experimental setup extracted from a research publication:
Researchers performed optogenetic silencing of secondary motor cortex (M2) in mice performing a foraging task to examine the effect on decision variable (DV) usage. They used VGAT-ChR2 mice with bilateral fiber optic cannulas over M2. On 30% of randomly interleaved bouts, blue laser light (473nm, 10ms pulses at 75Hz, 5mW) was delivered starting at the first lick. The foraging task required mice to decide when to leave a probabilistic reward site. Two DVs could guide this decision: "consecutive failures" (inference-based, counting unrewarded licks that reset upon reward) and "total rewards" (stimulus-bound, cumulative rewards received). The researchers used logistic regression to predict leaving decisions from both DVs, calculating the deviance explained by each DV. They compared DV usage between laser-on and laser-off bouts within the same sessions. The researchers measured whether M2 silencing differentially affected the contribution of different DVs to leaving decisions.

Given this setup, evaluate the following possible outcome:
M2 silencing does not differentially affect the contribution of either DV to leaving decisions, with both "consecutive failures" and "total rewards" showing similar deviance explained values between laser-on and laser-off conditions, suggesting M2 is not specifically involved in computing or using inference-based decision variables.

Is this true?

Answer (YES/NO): NO